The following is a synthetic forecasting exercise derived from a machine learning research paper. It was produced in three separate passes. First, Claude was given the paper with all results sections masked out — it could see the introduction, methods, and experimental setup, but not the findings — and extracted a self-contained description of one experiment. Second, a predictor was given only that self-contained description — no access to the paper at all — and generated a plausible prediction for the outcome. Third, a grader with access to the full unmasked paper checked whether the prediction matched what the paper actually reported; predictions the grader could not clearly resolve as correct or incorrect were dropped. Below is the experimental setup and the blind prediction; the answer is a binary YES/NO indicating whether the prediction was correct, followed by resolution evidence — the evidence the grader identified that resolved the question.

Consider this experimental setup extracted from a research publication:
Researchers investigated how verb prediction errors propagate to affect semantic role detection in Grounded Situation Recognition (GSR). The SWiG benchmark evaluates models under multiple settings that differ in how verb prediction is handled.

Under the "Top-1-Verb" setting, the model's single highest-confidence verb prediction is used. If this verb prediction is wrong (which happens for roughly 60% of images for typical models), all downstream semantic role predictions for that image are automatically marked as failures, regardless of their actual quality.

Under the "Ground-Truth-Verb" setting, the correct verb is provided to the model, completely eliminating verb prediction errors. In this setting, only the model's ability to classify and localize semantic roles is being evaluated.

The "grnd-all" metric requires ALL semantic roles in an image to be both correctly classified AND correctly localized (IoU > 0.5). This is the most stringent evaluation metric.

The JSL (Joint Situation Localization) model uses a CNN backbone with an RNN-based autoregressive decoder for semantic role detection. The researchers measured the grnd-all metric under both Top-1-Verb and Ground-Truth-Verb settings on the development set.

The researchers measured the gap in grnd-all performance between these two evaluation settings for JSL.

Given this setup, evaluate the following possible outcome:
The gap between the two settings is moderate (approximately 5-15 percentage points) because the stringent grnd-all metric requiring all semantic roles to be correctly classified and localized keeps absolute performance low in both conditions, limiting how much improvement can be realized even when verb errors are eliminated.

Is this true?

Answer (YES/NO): YES